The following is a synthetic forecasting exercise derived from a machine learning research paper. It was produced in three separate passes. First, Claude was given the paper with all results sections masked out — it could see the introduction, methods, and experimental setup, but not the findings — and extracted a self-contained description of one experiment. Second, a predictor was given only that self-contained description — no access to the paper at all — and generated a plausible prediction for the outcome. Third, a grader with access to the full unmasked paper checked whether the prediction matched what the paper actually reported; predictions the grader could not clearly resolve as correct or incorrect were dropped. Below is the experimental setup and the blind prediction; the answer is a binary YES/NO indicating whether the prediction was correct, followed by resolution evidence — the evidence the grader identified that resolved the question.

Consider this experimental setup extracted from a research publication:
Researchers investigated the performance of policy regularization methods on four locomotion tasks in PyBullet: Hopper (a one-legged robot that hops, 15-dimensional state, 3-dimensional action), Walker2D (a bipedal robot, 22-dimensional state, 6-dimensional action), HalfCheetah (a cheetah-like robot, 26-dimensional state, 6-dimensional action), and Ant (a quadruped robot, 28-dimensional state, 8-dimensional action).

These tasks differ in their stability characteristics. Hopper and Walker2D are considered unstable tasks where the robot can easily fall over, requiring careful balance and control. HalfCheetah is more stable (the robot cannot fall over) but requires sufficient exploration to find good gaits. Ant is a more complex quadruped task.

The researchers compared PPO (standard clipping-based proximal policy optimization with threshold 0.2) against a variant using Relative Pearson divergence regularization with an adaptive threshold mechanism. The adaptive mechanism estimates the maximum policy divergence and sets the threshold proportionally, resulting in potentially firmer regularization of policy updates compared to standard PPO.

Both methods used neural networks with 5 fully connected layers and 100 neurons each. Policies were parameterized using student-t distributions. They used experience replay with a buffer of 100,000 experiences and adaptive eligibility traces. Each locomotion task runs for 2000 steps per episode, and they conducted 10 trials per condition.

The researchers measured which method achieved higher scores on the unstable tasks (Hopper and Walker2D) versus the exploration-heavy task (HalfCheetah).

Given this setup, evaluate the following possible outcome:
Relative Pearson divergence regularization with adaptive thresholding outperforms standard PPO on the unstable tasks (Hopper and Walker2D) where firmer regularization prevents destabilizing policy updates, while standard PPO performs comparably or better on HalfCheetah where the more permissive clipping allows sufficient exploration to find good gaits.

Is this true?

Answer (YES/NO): YES